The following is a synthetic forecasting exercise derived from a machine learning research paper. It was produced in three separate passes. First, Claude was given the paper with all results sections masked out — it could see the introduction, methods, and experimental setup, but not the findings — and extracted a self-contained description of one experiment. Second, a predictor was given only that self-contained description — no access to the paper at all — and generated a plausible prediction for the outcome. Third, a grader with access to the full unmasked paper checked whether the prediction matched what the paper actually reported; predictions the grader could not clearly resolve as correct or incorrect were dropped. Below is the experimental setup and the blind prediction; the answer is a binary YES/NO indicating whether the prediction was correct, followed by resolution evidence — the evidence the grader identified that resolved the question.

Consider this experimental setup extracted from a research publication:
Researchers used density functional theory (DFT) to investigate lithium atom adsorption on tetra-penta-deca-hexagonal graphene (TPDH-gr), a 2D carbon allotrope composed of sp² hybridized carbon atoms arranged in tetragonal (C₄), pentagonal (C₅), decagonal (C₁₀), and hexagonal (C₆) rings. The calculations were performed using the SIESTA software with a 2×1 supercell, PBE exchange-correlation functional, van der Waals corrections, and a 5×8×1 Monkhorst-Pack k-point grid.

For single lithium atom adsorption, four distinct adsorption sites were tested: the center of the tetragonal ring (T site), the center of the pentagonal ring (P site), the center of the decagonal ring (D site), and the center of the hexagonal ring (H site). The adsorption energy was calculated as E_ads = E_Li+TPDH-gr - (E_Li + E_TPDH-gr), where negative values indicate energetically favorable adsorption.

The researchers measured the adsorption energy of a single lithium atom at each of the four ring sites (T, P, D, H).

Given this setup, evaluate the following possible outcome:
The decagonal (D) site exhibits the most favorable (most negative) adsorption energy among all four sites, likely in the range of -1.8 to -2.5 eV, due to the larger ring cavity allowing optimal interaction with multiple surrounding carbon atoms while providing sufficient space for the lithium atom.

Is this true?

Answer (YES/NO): NO